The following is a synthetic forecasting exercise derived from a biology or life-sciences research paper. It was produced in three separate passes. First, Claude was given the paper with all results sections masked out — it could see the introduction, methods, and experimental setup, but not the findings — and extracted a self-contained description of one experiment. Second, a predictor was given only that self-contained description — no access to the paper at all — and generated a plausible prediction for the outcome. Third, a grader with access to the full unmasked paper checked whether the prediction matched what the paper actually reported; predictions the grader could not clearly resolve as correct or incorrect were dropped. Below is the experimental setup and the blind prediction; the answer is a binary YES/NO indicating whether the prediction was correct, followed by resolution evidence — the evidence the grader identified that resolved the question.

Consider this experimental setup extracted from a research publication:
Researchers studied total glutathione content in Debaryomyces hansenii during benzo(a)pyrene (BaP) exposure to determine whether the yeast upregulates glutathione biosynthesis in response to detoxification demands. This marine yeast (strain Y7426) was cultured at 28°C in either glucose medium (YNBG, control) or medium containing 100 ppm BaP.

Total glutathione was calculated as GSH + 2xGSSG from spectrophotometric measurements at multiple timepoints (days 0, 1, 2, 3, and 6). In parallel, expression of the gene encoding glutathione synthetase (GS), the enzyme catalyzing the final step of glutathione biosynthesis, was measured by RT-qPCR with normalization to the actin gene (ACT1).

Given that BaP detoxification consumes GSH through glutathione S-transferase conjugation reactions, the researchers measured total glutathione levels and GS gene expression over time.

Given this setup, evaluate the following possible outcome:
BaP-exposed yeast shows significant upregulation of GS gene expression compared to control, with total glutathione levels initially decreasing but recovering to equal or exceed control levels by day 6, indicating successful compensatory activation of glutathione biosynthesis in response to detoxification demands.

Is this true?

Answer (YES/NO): NO